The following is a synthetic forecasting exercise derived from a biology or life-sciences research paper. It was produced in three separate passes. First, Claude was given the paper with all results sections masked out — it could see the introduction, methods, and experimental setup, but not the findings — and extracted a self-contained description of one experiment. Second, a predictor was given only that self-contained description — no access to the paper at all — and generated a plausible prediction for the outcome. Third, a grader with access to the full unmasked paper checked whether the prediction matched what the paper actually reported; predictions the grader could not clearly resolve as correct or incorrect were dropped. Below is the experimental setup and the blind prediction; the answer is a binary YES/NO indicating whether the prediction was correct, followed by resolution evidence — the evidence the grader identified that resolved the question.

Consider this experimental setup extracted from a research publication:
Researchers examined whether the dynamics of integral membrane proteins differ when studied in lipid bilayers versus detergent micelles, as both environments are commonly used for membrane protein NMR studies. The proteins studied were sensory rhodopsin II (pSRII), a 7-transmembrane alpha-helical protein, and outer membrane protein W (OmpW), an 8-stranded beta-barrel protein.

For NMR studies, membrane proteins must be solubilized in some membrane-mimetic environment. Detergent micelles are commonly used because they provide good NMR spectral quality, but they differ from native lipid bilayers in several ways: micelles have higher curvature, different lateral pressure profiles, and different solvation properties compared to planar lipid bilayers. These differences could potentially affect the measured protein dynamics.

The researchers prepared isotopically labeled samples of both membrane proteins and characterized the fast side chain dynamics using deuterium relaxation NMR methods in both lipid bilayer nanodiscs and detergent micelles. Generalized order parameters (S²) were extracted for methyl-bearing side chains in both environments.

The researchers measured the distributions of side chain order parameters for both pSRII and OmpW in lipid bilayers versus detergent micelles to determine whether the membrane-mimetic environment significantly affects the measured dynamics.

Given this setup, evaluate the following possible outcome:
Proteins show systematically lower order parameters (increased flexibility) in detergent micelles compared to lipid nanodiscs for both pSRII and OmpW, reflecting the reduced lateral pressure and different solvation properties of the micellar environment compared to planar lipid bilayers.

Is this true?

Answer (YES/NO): NO